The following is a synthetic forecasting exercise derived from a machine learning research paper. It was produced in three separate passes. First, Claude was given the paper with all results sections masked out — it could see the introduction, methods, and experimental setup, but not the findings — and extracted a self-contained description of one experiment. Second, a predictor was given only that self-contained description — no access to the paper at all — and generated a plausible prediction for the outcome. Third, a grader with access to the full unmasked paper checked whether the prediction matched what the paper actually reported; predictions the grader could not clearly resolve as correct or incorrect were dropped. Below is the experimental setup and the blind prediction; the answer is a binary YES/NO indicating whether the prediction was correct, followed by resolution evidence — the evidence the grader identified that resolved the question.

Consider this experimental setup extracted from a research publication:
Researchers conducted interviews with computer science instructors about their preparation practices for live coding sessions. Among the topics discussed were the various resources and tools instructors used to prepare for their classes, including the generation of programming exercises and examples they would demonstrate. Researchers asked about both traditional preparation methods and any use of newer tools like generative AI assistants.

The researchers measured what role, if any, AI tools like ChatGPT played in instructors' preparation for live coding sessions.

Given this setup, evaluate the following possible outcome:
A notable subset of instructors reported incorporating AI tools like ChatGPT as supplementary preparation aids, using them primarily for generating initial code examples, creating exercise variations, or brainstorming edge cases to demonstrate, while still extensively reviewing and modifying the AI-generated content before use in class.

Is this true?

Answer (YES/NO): NO